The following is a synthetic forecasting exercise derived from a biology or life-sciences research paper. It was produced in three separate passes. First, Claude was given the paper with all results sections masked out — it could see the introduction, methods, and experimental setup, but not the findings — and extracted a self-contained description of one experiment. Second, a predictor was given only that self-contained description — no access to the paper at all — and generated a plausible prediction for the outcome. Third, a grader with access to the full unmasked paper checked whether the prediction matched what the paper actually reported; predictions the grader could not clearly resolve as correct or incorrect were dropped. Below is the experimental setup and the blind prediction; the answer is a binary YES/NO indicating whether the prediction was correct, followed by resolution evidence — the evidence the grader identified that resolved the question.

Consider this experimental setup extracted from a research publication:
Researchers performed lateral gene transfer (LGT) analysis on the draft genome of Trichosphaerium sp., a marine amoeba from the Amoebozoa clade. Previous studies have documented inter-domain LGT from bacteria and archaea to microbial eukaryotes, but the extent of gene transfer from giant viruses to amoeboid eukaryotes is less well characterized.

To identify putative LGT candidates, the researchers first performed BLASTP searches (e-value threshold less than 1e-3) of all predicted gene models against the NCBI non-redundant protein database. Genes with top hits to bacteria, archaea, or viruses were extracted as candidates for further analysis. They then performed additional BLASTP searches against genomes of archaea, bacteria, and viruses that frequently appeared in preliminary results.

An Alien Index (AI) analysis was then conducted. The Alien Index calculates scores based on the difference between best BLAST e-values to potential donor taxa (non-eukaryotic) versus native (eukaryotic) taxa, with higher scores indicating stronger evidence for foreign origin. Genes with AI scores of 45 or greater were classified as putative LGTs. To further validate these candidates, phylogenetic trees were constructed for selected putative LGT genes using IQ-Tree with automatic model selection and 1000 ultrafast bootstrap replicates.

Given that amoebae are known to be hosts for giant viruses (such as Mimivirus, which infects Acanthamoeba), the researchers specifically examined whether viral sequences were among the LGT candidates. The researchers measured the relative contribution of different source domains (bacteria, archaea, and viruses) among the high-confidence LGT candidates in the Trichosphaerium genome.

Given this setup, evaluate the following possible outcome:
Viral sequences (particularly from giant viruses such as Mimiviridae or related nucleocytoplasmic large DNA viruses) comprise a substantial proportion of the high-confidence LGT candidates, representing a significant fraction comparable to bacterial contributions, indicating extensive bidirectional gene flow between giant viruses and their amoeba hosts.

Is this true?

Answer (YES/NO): NO